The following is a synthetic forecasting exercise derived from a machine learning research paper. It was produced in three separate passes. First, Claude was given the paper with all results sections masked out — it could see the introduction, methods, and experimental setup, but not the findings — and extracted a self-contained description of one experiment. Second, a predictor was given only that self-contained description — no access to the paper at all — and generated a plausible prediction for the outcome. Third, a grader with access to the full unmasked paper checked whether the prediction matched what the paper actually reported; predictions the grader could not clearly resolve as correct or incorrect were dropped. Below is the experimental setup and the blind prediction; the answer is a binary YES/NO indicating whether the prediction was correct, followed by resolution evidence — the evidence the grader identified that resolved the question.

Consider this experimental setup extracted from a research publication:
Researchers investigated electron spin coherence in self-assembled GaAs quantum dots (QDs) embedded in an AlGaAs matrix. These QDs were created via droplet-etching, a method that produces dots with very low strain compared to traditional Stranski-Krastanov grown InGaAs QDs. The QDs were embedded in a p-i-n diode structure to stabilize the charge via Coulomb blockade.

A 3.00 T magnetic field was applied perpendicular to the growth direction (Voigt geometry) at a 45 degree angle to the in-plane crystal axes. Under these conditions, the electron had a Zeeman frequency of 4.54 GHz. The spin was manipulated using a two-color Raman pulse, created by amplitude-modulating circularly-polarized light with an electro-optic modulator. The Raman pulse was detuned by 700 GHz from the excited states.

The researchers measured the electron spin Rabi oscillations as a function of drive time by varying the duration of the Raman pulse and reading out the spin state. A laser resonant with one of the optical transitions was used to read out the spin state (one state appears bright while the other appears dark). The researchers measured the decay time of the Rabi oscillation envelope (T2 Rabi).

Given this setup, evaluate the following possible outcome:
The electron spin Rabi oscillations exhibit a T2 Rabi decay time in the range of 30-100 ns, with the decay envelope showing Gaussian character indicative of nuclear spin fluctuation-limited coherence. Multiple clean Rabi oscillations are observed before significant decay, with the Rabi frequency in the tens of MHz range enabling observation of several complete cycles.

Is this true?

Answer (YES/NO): NO